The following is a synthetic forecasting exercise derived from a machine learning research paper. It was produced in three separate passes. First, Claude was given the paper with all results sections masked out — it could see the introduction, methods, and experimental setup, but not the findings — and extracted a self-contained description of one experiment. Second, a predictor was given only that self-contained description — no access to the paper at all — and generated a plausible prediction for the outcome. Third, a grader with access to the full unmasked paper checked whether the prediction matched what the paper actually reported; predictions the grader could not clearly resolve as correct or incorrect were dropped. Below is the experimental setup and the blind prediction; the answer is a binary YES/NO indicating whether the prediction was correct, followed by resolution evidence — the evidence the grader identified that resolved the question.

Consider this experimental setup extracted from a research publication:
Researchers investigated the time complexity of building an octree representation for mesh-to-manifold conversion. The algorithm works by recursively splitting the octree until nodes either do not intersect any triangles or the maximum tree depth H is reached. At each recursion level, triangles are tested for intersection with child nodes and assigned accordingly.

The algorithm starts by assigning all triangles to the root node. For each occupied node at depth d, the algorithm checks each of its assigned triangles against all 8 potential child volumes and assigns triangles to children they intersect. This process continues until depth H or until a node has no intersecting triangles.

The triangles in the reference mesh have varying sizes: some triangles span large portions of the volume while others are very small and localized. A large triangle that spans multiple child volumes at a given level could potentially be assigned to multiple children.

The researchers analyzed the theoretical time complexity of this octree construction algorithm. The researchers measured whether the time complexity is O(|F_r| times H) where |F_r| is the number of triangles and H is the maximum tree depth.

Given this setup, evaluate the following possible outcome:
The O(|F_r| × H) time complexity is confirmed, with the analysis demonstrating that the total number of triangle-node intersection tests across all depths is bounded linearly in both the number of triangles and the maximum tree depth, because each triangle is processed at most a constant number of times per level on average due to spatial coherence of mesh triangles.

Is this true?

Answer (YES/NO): NO